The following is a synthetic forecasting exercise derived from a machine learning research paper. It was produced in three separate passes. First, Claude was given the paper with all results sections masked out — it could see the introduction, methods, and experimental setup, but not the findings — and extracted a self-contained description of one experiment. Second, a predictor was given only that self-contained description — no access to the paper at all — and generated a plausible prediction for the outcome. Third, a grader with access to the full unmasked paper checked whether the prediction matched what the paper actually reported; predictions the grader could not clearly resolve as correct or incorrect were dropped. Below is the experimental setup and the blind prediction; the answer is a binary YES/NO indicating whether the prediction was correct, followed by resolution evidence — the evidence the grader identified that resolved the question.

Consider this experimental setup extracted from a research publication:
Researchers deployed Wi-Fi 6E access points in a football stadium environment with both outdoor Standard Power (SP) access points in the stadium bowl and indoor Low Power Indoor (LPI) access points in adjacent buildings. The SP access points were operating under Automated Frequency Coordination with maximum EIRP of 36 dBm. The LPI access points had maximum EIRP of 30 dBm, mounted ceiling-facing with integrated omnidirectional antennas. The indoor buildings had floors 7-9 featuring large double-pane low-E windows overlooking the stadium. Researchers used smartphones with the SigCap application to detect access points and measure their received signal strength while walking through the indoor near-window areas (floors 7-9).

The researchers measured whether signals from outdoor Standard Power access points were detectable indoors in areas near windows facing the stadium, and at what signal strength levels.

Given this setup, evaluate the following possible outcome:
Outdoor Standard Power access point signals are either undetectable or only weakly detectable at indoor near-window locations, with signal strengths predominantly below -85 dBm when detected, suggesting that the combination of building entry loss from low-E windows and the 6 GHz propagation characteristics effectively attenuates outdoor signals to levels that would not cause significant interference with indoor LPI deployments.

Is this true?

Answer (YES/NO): NO